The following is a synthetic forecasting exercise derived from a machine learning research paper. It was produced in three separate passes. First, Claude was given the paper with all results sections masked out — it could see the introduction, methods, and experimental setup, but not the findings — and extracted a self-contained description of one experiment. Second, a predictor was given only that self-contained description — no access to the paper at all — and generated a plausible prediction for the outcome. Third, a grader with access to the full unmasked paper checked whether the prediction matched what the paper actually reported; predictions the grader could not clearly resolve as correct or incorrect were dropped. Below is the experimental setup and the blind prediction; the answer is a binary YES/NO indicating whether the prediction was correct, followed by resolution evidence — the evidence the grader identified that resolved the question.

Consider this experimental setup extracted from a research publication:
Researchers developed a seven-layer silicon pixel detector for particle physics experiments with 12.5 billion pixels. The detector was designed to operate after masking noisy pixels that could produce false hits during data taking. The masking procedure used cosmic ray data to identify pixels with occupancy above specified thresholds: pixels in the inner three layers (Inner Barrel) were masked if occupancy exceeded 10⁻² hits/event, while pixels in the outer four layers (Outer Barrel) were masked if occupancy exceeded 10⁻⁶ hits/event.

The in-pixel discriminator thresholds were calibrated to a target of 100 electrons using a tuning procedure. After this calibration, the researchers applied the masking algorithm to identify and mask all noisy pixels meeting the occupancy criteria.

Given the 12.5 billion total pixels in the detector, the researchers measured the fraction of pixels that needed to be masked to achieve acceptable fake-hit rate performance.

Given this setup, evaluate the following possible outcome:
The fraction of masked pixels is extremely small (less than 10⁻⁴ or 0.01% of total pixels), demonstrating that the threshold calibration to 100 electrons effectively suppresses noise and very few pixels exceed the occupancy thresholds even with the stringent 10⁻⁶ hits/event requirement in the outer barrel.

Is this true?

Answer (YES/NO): NO